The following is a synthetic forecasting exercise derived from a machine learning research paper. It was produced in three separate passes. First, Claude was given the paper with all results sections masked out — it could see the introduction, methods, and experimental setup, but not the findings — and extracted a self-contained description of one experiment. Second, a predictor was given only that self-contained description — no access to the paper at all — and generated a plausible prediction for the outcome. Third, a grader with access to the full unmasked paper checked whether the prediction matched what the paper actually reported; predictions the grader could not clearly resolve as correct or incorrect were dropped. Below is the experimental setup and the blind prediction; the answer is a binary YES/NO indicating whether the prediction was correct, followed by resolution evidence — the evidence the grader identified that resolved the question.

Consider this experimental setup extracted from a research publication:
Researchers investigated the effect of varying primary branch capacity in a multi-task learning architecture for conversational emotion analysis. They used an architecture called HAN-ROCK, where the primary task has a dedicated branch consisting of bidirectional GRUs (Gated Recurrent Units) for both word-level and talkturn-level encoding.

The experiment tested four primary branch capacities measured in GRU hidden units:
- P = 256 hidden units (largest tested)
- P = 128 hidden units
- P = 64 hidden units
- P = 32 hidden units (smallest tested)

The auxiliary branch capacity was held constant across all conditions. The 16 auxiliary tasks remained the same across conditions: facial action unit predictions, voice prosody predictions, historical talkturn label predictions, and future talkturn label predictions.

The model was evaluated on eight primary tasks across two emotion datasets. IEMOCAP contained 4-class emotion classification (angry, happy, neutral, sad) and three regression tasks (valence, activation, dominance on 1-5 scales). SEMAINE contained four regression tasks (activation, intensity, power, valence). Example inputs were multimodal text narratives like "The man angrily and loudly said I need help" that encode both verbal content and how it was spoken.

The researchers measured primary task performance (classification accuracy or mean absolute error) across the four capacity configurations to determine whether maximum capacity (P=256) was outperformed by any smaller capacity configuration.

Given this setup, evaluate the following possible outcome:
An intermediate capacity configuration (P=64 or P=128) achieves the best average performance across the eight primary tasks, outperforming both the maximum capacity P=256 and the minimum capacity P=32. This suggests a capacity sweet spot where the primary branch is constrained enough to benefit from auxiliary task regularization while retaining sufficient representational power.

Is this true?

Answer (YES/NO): NO